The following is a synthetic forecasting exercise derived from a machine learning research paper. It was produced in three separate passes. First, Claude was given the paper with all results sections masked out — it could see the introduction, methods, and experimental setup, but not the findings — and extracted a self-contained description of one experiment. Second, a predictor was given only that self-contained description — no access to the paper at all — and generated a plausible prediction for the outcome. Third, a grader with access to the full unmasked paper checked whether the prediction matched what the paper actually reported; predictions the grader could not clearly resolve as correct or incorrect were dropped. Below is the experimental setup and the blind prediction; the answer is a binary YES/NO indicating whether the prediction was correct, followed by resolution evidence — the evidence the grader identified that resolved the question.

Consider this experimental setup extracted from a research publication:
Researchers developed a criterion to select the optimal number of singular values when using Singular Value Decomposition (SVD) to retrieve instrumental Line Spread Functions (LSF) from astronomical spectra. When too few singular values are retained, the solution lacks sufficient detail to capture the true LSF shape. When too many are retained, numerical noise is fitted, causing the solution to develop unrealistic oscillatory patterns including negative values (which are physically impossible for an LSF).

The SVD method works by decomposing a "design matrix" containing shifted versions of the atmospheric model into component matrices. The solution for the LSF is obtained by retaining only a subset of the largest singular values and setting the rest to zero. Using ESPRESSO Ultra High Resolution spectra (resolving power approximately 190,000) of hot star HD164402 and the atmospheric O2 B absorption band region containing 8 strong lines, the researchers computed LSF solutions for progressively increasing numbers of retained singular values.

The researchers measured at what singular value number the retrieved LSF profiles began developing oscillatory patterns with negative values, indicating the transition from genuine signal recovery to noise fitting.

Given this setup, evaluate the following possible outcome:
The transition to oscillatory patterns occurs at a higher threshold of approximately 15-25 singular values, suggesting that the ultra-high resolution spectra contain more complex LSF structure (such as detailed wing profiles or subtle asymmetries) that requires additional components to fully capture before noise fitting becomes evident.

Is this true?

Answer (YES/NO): NO